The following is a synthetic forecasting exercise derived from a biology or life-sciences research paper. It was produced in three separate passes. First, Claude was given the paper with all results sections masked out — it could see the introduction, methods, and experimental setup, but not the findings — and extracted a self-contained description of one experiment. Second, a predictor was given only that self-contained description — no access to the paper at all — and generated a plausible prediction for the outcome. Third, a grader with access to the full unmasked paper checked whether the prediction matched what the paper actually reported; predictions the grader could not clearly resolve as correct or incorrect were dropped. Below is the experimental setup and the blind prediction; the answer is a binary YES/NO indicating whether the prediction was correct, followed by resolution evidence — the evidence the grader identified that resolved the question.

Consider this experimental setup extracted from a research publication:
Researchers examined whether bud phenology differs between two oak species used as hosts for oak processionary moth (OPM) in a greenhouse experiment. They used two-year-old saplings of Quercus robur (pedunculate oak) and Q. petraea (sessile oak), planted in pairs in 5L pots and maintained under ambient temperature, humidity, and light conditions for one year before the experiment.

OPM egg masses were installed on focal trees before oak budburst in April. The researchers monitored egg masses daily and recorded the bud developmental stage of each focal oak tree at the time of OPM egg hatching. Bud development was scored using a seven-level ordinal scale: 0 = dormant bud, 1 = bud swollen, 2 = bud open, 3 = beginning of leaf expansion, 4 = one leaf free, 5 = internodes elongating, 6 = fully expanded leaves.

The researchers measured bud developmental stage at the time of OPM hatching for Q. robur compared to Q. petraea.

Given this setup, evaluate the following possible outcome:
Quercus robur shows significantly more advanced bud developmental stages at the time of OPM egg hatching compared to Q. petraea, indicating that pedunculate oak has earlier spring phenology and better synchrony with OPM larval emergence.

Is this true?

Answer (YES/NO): NO